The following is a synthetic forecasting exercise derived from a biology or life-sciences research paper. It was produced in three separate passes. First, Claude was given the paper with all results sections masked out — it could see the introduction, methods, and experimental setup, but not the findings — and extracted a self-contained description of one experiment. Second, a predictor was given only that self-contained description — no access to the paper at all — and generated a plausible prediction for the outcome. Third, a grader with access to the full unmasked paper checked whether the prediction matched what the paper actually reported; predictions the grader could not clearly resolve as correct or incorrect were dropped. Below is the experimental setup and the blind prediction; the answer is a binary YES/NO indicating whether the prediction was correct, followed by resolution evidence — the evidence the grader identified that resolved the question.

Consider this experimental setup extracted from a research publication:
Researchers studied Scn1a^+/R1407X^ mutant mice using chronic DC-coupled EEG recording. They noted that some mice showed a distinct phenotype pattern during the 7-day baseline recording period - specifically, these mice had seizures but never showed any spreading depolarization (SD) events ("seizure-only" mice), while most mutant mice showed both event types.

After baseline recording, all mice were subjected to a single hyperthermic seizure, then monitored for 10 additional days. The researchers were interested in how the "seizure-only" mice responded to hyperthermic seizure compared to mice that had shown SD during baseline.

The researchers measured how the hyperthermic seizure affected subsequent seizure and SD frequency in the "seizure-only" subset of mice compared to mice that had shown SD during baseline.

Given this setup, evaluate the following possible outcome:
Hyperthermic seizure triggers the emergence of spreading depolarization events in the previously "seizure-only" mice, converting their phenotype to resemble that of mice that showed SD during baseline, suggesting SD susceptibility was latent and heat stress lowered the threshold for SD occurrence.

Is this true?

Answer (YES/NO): NO